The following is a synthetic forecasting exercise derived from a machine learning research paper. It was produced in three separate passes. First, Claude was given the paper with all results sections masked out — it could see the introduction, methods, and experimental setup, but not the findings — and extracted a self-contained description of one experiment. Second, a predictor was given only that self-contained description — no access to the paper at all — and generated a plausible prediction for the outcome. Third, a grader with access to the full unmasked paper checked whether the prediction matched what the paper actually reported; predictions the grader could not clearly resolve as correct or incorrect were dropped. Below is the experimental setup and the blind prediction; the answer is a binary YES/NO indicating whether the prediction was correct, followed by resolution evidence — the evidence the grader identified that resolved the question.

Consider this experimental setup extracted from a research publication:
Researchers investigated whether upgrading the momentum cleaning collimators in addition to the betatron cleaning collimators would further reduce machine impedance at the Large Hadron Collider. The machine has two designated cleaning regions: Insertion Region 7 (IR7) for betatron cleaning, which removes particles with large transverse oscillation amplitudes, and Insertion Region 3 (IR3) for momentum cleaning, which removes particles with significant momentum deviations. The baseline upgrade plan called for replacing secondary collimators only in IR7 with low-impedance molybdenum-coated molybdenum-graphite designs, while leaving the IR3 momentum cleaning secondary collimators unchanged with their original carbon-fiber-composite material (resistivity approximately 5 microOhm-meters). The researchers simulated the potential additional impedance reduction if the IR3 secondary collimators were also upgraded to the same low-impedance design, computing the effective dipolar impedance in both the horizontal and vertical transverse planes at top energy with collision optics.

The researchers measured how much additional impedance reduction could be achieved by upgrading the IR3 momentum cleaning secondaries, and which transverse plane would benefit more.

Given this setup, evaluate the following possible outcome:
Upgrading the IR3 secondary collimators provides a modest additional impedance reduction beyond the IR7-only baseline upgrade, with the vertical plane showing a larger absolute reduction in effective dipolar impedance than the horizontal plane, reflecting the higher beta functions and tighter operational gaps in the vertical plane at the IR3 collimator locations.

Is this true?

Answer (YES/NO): YES